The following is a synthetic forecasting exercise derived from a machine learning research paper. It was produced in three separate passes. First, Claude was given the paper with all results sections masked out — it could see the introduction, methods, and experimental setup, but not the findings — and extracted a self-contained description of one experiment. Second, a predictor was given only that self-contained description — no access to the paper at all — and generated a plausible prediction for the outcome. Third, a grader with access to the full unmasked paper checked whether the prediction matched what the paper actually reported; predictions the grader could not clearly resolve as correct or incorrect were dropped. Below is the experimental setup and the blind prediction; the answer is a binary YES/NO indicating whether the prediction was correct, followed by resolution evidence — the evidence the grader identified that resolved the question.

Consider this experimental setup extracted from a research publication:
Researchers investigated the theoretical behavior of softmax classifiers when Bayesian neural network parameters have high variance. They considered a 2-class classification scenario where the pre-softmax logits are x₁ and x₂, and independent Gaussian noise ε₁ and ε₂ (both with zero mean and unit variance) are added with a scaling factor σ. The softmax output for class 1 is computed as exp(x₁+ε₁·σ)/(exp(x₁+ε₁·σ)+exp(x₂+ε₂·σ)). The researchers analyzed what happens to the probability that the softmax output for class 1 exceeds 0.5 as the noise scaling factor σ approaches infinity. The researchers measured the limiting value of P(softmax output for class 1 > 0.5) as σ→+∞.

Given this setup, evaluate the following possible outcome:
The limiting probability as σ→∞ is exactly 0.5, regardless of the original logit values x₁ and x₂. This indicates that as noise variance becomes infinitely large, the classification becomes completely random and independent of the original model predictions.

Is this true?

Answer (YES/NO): YES